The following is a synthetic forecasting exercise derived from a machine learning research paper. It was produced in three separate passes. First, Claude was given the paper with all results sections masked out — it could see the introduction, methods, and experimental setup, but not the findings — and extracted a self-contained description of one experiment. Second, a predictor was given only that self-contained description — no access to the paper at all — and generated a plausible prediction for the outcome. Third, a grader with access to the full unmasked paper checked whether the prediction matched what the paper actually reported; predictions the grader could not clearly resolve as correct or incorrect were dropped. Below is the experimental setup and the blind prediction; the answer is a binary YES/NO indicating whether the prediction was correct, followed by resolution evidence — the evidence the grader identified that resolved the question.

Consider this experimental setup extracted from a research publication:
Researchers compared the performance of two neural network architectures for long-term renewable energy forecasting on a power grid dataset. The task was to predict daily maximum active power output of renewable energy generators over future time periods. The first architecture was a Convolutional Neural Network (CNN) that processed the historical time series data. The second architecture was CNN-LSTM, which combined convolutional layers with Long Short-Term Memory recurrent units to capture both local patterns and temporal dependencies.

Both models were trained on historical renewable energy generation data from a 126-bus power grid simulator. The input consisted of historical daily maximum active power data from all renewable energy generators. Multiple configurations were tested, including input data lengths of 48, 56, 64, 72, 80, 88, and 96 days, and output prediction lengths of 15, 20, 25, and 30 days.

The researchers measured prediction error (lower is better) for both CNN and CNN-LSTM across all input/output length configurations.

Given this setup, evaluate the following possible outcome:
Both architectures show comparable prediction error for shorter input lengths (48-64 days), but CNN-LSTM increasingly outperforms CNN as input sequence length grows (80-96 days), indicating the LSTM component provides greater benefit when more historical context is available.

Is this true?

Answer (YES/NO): NO